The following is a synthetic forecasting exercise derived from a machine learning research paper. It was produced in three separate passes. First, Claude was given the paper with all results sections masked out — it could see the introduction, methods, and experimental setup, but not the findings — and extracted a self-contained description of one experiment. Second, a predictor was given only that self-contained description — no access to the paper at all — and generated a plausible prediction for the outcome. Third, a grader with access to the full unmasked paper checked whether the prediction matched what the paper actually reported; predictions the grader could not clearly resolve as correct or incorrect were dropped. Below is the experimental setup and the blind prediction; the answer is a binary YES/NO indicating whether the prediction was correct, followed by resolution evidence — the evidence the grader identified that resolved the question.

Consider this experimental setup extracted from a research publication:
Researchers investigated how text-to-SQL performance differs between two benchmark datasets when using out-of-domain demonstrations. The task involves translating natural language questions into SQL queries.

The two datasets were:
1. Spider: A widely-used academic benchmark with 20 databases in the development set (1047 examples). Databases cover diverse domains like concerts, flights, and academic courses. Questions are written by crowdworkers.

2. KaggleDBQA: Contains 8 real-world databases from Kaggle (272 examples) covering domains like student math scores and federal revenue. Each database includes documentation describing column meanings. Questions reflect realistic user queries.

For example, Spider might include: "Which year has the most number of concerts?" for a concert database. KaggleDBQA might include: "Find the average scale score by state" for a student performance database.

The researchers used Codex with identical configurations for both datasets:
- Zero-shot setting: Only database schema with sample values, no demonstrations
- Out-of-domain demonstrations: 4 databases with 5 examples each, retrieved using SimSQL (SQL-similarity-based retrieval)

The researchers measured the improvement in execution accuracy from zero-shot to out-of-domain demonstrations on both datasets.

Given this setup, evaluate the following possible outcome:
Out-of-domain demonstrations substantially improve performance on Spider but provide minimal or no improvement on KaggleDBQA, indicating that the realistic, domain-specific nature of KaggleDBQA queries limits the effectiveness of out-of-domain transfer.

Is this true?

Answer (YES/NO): NO